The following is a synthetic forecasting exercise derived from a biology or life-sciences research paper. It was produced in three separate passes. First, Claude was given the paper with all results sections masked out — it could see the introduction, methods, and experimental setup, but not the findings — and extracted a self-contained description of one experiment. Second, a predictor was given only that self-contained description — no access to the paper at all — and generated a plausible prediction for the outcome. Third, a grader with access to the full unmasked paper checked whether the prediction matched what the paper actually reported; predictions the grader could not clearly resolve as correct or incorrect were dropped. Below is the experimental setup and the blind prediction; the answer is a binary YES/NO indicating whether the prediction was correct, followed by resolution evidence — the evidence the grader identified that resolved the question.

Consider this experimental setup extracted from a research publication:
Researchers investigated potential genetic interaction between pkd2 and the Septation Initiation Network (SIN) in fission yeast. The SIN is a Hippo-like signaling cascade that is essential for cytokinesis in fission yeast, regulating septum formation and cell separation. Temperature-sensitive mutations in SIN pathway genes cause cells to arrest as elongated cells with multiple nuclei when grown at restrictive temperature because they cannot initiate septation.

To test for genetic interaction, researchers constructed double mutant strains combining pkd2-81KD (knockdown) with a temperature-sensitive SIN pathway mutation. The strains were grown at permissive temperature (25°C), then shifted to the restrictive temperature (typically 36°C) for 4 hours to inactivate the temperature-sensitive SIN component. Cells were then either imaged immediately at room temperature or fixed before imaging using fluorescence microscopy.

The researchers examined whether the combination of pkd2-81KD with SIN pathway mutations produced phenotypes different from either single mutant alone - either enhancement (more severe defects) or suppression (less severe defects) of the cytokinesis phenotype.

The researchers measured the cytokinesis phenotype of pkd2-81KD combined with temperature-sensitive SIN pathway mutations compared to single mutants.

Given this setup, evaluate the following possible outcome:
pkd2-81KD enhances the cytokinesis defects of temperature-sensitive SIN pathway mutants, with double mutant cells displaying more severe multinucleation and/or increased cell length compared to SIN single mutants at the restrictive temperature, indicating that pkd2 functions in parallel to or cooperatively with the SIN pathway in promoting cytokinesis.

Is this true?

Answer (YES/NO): NO